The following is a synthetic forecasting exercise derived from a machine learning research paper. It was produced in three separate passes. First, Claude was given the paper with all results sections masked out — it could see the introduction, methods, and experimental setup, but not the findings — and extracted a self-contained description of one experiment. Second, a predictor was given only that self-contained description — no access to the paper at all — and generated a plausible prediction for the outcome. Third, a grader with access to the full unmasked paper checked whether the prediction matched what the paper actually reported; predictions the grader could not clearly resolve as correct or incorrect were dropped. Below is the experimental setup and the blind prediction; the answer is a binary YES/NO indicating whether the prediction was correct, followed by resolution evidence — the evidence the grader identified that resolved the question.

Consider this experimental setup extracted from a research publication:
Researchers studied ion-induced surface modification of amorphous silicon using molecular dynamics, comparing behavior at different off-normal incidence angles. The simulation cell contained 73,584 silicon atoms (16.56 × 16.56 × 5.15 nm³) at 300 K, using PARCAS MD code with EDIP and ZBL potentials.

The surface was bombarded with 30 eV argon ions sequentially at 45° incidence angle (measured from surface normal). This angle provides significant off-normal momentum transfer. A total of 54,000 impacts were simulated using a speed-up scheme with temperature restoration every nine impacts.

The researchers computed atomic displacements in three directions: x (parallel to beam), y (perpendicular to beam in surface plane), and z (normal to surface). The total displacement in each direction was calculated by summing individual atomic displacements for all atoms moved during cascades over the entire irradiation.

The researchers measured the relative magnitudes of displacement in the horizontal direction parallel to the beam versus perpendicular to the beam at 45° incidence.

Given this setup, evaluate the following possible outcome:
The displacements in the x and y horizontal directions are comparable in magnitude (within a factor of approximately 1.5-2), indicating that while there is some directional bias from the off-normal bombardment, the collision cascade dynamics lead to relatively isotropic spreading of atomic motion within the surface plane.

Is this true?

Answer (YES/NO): NO